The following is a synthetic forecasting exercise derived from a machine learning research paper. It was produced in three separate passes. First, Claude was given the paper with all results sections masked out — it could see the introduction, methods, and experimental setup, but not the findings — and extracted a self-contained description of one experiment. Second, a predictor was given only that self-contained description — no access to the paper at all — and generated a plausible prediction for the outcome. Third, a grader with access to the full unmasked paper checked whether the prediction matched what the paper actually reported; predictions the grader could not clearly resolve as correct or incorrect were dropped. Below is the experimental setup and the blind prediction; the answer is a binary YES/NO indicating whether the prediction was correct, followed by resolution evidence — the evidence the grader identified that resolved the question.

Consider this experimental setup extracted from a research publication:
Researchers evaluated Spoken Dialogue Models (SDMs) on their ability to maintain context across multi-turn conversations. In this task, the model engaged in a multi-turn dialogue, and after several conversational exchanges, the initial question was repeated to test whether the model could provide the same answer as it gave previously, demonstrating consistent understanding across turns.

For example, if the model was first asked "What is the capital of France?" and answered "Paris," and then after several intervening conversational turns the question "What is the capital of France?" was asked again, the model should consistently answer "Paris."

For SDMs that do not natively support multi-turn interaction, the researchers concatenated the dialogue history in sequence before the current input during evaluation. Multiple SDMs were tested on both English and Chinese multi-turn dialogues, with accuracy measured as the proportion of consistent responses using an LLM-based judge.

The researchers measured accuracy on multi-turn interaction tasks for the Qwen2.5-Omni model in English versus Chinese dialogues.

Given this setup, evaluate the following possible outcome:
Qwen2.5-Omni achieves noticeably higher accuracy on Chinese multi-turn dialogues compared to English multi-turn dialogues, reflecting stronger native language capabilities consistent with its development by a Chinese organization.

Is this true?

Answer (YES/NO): NO